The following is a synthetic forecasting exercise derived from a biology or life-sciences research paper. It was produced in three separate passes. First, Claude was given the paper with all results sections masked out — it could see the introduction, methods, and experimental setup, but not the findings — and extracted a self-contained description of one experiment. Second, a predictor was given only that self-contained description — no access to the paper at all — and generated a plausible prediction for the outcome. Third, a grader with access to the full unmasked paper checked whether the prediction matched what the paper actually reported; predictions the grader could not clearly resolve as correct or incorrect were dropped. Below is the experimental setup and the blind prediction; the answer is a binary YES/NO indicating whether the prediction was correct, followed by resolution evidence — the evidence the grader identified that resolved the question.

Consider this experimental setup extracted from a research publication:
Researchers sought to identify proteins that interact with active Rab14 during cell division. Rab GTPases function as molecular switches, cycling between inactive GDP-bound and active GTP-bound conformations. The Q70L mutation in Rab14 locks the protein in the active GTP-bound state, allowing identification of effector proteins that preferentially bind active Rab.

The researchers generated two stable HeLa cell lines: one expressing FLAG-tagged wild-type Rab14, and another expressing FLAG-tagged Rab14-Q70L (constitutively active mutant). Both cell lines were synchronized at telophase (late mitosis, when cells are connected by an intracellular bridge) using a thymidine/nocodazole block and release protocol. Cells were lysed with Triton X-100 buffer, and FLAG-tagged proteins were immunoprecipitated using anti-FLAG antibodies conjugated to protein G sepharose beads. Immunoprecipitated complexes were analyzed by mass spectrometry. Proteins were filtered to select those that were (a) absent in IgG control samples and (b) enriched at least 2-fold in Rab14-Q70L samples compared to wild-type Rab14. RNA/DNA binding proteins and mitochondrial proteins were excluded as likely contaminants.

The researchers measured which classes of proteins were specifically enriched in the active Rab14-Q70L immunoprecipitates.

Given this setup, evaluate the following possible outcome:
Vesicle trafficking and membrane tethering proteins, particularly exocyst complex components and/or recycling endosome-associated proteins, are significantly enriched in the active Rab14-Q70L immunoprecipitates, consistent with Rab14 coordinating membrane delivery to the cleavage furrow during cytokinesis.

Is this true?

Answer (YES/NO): NO